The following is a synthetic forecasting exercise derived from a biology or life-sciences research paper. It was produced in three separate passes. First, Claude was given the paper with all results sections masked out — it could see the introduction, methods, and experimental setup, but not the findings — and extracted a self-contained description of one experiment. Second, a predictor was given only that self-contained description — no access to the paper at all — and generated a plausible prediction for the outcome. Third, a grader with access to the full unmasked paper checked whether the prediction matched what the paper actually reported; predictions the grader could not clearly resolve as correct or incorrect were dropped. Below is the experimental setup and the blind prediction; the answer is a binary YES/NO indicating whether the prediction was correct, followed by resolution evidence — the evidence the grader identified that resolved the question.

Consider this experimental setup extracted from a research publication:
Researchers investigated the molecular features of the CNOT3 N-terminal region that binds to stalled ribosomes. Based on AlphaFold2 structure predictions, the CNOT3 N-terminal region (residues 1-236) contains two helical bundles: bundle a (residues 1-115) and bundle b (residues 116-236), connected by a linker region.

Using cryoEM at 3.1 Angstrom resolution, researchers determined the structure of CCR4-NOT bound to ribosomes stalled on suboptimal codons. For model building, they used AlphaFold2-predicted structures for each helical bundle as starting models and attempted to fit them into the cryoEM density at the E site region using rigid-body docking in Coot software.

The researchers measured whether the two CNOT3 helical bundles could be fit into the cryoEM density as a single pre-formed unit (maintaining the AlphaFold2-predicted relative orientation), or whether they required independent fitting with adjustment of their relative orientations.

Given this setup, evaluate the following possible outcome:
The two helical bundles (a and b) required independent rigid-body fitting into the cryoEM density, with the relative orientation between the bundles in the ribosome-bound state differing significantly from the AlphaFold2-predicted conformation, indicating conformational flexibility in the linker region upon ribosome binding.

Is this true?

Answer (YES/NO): YES